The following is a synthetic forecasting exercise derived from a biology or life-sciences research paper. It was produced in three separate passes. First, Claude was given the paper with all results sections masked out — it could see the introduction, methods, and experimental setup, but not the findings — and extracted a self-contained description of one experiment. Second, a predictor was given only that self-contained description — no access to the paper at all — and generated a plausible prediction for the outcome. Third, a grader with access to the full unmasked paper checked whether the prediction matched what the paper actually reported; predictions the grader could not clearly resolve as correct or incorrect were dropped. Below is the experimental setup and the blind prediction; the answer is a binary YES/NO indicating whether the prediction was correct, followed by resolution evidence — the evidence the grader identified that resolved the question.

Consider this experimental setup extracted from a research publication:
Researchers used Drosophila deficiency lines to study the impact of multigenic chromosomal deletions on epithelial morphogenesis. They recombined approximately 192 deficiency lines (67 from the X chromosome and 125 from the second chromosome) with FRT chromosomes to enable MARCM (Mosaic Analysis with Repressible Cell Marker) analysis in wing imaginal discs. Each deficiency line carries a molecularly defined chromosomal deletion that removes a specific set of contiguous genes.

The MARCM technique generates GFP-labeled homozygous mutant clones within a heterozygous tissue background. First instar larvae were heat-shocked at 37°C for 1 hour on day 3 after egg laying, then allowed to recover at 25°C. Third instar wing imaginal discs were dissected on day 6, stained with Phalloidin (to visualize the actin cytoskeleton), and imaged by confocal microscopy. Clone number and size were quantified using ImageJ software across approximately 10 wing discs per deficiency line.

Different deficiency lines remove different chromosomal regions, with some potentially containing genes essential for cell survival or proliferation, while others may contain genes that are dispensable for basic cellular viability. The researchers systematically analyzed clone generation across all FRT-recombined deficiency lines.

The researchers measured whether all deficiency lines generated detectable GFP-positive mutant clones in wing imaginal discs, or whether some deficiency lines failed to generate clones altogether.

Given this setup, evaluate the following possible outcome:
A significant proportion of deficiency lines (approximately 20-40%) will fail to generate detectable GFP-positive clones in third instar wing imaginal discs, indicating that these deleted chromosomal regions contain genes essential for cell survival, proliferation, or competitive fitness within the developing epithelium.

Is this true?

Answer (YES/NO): NO